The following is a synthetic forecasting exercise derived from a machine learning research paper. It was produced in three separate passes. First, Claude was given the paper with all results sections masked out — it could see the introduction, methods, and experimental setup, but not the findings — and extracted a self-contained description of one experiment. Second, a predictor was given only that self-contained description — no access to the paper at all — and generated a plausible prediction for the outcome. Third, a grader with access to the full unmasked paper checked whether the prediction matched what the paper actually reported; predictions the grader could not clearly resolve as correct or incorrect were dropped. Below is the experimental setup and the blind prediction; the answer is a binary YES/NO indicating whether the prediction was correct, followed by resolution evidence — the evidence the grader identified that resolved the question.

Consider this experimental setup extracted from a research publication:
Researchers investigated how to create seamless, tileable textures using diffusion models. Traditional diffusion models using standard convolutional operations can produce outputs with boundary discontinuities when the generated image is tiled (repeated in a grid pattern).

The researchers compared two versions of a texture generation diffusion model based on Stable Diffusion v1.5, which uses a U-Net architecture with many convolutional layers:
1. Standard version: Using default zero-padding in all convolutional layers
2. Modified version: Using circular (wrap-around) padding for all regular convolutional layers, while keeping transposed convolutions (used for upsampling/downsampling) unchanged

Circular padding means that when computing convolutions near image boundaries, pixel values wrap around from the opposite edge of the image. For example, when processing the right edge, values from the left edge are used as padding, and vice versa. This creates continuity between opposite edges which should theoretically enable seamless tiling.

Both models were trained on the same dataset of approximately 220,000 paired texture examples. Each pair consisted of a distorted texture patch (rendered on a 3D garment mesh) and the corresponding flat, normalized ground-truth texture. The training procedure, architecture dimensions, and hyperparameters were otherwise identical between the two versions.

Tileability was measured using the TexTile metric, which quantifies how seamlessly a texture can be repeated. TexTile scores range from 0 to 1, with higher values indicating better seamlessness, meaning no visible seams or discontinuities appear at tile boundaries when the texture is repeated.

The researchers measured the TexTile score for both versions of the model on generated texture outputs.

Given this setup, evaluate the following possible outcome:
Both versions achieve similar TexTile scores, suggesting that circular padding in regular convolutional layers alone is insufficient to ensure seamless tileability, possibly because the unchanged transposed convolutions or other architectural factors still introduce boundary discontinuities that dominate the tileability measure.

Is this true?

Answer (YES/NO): NO